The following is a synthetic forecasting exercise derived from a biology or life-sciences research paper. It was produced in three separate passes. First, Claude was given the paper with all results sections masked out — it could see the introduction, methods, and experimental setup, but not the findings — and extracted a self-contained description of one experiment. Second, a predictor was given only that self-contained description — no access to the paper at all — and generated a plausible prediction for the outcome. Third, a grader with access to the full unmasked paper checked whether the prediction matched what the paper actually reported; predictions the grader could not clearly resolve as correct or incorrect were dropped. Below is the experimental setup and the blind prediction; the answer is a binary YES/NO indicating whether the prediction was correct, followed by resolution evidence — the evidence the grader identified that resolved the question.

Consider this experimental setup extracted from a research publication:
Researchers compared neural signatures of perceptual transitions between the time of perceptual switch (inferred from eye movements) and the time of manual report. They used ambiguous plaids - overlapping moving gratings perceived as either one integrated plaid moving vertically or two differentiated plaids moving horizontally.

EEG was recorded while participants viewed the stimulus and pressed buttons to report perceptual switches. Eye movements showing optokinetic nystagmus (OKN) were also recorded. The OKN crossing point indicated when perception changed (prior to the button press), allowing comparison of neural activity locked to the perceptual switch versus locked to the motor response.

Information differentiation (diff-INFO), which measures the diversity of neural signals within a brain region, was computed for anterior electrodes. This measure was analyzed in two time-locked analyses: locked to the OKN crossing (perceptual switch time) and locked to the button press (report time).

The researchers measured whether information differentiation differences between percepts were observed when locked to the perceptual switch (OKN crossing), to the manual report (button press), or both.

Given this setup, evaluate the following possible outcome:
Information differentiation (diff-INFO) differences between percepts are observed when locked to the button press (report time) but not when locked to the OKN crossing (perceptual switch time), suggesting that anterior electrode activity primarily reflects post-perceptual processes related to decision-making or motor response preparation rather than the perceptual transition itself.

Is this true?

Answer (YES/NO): YES